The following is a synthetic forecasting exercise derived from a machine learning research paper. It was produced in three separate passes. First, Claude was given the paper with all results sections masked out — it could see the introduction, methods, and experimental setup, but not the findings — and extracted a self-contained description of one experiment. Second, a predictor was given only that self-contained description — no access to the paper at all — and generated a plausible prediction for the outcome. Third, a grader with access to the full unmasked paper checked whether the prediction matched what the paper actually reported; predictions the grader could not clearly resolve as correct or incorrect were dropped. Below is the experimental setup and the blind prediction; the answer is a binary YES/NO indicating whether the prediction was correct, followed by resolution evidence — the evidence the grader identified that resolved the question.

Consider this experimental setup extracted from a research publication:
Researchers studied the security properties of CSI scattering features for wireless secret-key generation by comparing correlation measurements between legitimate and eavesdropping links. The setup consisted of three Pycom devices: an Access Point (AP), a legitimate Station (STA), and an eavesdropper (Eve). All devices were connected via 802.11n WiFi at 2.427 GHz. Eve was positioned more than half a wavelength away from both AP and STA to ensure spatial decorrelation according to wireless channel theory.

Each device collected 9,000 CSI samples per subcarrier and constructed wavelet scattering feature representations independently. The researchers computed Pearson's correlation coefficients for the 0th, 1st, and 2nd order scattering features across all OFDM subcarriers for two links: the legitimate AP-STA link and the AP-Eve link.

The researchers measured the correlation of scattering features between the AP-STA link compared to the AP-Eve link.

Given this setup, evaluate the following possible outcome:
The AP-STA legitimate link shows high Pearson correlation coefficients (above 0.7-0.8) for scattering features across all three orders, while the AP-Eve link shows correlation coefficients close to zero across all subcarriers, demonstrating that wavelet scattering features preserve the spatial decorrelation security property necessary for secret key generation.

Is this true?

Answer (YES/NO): NO